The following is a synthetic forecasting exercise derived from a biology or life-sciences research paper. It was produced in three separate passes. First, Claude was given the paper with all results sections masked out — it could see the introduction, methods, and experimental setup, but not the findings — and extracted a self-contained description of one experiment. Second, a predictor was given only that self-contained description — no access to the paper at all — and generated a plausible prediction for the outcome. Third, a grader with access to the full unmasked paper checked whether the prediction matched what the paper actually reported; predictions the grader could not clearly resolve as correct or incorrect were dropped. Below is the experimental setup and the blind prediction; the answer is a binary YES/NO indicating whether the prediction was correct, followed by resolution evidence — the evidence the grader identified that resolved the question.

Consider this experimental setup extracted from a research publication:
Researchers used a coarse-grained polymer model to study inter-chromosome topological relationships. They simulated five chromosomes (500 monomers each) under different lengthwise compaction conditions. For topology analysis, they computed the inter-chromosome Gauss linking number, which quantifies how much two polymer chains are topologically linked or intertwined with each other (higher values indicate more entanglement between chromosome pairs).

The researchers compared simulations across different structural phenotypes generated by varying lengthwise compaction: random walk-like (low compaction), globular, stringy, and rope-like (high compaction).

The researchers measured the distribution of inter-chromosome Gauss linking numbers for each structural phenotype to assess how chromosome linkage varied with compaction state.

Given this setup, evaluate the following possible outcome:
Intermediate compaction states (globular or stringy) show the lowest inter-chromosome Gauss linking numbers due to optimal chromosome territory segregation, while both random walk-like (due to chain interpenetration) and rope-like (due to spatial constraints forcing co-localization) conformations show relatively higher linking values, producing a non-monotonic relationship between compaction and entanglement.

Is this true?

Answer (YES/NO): NO